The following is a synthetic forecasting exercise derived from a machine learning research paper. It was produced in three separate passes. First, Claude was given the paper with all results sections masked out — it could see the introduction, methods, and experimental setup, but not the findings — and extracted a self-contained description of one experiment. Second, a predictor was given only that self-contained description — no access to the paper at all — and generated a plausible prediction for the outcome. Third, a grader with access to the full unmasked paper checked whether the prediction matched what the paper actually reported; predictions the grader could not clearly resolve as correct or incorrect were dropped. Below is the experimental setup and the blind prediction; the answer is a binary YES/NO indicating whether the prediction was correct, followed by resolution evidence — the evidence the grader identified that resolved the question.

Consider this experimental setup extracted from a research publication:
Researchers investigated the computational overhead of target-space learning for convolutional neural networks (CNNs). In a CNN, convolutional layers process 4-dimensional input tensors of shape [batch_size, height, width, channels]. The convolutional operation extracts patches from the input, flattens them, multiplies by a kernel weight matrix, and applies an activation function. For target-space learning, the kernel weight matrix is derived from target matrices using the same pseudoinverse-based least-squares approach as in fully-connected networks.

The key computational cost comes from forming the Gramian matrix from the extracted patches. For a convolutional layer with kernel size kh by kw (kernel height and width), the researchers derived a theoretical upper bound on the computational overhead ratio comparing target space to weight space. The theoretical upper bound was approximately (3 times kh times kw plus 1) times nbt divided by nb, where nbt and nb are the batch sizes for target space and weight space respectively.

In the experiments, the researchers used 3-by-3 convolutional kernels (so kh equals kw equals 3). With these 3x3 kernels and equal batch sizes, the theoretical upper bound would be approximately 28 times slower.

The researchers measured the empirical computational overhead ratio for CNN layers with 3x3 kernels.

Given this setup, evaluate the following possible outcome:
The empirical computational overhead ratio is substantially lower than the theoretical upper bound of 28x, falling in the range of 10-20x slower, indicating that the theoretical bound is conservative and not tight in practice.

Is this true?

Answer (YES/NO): NO